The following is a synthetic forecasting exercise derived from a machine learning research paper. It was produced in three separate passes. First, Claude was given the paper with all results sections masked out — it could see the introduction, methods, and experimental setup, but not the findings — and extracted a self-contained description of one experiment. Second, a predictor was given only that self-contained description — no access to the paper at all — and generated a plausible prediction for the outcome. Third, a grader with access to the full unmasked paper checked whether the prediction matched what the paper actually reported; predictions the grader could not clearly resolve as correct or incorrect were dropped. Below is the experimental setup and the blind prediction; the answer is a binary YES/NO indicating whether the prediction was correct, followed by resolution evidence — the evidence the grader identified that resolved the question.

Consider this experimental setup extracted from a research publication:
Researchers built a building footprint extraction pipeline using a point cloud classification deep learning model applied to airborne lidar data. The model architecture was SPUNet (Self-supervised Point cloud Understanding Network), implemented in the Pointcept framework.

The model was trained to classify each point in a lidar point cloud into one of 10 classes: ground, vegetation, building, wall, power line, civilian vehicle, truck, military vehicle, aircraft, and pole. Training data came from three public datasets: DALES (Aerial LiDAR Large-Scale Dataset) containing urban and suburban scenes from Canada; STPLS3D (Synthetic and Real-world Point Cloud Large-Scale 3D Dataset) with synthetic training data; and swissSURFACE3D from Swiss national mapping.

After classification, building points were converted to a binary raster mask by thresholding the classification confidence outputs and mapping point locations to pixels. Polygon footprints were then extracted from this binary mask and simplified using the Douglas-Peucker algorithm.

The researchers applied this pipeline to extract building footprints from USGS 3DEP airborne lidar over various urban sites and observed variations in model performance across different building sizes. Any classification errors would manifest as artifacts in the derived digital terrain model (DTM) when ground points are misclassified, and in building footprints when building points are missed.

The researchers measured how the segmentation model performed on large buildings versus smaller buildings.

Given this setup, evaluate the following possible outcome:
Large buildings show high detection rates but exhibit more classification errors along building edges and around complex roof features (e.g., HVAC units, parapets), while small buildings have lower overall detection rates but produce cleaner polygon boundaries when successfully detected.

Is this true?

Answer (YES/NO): NO